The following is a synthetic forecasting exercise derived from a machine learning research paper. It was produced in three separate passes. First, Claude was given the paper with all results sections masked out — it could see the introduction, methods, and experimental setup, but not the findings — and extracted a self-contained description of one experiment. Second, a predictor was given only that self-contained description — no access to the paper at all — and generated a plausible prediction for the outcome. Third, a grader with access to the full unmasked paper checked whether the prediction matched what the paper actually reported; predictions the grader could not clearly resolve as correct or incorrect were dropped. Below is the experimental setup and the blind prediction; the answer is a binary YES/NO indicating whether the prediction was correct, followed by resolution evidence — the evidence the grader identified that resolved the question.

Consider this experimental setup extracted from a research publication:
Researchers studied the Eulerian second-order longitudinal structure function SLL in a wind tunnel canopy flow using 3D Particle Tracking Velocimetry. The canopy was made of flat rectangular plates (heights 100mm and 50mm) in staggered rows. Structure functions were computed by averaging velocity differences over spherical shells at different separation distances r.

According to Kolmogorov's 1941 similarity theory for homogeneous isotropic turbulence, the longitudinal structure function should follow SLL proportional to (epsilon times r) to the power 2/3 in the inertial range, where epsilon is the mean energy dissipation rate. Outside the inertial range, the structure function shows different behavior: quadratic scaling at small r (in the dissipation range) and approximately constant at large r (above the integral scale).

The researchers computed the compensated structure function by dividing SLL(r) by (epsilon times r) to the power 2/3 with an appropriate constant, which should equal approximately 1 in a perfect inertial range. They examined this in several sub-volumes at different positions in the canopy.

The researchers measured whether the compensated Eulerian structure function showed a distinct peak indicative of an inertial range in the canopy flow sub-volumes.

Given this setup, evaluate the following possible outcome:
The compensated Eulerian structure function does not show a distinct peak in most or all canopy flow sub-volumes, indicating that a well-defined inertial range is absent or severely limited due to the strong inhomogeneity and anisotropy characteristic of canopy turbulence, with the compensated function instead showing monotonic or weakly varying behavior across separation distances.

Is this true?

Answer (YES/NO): NO